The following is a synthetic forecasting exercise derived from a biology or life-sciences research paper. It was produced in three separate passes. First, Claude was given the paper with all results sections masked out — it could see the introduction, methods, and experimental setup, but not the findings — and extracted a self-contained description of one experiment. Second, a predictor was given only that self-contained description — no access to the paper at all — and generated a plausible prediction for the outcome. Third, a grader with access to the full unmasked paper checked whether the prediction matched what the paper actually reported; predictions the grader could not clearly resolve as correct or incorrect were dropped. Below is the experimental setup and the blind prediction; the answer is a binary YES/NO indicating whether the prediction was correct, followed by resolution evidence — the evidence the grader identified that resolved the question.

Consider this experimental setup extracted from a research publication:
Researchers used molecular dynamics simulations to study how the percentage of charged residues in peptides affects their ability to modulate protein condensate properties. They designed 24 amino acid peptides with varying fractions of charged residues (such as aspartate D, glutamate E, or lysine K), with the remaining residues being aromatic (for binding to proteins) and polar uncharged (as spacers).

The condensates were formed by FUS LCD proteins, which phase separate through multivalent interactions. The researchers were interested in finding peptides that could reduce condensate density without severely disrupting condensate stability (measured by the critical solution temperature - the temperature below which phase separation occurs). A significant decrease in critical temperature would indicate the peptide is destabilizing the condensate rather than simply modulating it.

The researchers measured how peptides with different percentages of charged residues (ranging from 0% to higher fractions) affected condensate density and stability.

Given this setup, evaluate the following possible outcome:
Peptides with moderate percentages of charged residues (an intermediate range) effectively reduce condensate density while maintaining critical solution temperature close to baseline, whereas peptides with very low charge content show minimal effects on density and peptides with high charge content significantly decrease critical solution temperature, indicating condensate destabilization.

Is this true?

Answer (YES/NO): NO